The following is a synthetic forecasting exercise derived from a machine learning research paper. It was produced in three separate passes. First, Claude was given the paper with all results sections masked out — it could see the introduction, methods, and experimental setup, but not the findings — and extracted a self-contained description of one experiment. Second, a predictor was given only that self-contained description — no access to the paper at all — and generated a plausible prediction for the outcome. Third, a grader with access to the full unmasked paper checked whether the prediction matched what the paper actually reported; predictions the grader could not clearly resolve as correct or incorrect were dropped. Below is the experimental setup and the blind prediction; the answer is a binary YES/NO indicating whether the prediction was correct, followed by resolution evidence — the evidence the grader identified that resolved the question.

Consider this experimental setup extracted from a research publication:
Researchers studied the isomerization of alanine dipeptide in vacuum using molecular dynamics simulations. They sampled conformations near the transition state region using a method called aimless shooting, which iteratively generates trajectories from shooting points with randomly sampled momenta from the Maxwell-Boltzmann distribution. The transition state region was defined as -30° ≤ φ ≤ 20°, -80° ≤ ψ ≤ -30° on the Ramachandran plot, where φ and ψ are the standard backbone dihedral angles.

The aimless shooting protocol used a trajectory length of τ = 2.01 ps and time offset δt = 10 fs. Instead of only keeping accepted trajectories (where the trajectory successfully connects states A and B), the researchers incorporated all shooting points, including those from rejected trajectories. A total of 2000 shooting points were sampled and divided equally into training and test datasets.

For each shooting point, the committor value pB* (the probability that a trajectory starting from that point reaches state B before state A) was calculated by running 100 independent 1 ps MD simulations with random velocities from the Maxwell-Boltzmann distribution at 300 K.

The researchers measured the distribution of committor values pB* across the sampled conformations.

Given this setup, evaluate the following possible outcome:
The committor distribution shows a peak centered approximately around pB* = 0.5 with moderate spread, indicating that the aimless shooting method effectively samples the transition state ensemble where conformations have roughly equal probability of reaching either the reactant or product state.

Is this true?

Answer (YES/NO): NO